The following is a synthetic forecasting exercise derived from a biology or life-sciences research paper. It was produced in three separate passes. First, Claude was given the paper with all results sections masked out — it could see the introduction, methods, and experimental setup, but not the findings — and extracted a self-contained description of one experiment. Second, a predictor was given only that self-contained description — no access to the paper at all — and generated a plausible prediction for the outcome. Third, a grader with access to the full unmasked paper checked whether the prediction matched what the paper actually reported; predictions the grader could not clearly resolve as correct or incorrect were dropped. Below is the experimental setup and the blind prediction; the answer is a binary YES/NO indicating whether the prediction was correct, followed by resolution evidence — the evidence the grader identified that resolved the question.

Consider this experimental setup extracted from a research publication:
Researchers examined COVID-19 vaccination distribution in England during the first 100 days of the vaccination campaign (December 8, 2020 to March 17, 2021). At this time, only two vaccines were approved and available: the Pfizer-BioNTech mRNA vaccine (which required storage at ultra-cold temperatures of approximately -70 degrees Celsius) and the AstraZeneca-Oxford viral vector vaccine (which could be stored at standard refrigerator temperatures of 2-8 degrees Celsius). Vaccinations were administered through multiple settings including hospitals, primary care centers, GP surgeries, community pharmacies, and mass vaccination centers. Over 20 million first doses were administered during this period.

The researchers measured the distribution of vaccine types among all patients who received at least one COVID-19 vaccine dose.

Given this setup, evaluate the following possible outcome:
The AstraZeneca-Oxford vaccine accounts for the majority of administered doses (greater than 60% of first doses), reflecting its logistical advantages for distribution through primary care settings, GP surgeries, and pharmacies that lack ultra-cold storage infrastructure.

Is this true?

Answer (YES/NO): NO